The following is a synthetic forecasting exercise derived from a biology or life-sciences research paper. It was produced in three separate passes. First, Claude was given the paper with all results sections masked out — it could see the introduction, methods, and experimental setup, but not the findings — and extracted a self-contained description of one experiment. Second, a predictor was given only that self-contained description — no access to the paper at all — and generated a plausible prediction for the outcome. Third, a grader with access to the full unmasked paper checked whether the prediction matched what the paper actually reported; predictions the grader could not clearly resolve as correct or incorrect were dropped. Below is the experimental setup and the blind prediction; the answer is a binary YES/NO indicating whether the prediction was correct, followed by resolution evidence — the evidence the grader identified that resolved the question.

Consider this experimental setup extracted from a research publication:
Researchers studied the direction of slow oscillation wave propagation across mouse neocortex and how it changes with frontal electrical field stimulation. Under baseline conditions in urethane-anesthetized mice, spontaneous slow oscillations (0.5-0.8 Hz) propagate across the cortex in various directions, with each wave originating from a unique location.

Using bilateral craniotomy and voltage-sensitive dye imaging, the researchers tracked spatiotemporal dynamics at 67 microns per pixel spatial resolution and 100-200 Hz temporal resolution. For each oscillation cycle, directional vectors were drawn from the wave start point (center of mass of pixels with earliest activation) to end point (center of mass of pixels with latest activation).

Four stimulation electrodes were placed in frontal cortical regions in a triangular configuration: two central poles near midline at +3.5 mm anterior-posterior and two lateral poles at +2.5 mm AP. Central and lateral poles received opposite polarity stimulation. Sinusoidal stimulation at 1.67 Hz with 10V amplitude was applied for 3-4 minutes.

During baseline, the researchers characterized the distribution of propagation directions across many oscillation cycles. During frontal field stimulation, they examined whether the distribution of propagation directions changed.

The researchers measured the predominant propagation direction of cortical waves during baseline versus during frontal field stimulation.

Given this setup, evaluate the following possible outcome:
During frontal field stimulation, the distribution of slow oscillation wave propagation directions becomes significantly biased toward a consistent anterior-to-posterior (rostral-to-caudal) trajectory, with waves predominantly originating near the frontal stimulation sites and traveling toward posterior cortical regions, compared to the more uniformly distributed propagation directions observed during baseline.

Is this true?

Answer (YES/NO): YES